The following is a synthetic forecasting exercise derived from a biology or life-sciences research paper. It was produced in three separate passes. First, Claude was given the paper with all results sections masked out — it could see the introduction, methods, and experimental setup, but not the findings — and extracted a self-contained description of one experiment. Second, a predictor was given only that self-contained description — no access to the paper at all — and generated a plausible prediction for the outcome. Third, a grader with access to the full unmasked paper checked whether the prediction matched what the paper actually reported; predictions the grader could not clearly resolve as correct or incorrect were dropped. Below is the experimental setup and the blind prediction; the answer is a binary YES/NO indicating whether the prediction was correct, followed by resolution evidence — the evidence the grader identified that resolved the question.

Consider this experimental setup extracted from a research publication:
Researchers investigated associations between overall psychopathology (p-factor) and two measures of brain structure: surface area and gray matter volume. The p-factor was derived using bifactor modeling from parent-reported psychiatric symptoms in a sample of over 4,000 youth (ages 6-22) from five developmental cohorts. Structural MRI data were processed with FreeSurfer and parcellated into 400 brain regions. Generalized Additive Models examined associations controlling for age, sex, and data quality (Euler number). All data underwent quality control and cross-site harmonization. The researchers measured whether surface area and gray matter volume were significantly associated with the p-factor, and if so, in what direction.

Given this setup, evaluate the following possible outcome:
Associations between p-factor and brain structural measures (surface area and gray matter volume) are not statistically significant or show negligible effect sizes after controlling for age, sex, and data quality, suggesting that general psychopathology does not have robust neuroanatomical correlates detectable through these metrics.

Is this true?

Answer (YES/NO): NO